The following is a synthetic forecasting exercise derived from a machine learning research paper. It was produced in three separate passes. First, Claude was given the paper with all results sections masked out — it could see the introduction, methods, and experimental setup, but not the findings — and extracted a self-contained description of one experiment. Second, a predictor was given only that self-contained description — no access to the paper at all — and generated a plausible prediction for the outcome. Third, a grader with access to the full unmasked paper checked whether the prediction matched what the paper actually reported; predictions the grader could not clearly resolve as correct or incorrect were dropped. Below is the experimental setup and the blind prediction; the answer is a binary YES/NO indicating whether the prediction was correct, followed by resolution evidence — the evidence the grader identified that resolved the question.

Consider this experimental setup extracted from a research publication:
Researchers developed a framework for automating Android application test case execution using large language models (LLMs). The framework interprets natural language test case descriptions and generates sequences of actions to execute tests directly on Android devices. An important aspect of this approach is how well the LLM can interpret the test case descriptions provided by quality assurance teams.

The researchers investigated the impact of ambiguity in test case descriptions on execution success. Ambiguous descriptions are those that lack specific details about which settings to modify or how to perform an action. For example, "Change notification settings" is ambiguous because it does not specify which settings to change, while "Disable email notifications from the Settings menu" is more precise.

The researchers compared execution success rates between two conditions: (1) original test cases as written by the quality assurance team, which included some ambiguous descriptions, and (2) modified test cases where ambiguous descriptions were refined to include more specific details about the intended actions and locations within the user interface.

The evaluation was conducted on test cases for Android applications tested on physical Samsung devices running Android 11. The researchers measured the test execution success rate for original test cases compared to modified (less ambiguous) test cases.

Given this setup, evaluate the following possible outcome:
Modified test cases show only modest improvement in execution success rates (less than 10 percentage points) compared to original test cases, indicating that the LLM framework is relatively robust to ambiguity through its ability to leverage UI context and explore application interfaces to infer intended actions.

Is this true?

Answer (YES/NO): YES